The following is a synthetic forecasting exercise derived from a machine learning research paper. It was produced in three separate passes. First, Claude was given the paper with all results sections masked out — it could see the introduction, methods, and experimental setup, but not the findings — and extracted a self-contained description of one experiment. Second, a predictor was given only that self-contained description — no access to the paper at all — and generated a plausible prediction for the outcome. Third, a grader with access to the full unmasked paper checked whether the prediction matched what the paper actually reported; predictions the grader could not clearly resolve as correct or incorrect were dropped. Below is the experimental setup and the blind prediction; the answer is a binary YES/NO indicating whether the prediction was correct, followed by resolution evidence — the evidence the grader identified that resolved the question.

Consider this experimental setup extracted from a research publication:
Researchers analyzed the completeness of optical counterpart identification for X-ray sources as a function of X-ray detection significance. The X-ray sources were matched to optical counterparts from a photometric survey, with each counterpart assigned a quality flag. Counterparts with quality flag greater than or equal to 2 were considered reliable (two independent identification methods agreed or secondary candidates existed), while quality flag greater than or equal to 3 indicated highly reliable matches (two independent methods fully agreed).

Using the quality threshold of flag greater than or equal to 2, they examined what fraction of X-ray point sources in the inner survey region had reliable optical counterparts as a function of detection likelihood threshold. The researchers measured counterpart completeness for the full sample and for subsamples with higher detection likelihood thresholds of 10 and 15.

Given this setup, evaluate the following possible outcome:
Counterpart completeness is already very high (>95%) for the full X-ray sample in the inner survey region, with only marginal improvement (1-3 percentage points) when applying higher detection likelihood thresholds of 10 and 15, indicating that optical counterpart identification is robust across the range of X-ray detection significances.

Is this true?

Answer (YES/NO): NO